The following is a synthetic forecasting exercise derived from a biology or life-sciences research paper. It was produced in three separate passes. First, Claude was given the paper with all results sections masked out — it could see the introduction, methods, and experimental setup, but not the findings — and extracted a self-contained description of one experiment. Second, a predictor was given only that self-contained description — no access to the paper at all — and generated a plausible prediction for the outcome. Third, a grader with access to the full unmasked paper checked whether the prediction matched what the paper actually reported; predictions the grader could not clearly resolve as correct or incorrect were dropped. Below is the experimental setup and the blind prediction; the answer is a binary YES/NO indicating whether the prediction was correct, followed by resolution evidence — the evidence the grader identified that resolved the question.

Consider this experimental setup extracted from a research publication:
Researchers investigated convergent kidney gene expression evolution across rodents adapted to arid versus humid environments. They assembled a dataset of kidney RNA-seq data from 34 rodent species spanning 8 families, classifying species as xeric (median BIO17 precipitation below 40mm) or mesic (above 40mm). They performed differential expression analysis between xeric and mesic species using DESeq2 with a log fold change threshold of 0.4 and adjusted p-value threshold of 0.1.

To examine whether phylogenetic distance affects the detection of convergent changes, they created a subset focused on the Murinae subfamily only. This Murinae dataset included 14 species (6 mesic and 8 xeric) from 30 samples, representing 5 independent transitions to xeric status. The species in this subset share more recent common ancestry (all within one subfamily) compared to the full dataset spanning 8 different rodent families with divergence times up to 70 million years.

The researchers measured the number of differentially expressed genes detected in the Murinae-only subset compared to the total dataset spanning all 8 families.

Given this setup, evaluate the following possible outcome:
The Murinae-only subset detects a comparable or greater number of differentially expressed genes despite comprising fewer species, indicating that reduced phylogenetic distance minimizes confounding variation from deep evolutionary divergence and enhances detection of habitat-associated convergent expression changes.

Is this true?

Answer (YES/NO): YES